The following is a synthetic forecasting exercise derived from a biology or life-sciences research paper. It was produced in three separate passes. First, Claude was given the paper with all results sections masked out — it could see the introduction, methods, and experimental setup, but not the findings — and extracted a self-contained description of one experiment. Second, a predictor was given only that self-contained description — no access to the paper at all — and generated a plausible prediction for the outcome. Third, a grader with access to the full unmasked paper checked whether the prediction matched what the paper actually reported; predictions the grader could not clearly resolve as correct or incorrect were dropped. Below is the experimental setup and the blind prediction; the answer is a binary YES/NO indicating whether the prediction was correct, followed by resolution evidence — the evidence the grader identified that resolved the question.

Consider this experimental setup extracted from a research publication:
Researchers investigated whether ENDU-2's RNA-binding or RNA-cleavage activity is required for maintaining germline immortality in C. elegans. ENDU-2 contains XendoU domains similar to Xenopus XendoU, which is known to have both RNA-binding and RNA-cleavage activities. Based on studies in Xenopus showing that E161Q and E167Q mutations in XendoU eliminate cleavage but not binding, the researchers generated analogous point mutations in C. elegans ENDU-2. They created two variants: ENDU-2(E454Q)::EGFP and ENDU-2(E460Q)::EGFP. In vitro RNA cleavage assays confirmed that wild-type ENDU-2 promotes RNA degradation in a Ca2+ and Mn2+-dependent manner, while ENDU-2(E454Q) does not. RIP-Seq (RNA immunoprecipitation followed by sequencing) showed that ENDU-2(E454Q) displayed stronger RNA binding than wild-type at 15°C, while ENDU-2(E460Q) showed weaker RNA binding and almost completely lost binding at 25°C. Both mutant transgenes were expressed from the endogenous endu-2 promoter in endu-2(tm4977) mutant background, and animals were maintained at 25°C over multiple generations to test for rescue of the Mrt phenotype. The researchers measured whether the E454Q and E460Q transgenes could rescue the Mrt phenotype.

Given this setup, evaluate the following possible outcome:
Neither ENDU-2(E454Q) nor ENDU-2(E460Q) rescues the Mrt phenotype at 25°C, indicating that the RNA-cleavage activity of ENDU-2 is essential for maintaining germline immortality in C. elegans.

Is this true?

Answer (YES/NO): NO